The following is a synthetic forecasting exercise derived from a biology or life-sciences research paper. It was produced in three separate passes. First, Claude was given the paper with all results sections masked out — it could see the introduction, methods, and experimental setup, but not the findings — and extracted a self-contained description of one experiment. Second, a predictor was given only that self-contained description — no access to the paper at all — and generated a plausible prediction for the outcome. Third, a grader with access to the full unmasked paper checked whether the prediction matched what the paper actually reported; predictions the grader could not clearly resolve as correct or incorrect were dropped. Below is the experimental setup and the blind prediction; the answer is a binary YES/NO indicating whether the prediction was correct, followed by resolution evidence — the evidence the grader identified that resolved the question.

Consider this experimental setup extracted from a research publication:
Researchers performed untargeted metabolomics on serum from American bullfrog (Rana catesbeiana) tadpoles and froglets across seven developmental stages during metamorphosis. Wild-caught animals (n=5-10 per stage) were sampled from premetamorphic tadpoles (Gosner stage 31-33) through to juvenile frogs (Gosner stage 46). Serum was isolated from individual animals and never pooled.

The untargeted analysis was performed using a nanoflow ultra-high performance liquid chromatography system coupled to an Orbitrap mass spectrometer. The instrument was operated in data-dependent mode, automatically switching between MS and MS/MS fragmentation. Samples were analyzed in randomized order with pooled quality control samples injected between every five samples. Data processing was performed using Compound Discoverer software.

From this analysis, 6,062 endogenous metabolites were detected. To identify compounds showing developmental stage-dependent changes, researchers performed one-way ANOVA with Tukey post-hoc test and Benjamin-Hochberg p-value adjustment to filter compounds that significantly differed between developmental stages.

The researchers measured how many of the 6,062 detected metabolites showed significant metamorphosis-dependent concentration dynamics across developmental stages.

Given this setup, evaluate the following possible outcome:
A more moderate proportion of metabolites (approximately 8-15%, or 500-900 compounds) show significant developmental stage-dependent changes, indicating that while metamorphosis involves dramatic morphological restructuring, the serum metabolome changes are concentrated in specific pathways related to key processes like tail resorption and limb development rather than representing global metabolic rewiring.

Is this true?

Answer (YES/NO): NO